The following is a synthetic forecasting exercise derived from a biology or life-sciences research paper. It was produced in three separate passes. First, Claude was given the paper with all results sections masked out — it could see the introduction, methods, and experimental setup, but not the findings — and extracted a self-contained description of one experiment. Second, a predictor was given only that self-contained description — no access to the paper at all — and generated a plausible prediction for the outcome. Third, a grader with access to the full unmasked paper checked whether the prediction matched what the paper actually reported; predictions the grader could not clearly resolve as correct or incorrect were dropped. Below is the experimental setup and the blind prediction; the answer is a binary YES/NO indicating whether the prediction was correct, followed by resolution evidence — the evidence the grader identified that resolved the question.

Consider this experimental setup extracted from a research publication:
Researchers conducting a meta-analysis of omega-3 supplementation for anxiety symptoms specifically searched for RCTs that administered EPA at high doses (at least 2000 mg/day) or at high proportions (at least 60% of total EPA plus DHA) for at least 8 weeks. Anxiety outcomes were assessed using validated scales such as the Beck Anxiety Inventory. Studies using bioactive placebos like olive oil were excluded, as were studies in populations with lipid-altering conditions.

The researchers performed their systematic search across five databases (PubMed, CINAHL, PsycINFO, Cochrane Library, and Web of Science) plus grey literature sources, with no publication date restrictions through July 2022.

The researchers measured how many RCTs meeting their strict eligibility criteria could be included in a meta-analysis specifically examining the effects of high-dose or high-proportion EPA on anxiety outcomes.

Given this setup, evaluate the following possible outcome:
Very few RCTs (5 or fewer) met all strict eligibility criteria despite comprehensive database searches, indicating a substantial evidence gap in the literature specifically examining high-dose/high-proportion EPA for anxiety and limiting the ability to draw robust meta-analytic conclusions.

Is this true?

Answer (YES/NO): YES